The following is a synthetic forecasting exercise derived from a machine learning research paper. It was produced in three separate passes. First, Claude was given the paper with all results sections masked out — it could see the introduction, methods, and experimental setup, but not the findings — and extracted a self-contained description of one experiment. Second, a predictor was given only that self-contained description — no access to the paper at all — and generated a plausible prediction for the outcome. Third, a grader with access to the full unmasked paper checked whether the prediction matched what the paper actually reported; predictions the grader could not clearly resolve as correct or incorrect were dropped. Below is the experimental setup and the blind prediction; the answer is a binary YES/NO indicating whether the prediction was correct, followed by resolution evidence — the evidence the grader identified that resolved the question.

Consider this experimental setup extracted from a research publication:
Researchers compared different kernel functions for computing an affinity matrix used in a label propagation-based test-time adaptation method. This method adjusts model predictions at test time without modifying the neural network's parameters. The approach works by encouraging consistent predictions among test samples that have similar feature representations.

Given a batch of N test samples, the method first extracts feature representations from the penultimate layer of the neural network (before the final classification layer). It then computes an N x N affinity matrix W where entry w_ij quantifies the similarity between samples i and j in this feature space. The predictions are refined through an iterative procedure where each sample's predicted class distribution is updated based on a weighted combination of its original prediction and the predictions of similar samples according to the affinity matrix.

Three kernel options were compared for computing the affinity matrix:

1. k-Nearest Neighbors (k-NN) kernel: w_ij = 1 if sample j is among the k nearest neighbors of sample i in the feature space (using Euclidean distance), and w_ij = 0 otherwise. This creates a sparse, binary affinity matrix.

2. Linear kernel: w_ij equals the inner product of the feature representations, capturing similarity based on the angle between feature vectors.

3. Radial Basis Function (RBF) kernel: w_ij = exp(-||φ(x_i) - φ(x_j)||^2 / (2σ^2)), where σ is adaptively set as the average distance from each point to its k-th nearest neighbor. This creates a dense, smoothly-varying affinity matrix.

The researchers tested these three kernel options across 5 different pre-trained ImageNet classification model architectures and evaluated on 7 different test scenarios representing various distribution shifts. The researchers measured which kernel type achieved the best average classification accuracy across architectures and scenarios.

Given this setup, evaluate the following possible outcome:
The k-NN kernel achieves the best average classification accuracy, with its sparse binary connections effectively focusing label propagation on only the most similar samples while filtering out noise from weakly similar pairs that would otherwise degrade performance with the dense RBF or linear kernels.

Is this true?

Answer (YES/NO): NO